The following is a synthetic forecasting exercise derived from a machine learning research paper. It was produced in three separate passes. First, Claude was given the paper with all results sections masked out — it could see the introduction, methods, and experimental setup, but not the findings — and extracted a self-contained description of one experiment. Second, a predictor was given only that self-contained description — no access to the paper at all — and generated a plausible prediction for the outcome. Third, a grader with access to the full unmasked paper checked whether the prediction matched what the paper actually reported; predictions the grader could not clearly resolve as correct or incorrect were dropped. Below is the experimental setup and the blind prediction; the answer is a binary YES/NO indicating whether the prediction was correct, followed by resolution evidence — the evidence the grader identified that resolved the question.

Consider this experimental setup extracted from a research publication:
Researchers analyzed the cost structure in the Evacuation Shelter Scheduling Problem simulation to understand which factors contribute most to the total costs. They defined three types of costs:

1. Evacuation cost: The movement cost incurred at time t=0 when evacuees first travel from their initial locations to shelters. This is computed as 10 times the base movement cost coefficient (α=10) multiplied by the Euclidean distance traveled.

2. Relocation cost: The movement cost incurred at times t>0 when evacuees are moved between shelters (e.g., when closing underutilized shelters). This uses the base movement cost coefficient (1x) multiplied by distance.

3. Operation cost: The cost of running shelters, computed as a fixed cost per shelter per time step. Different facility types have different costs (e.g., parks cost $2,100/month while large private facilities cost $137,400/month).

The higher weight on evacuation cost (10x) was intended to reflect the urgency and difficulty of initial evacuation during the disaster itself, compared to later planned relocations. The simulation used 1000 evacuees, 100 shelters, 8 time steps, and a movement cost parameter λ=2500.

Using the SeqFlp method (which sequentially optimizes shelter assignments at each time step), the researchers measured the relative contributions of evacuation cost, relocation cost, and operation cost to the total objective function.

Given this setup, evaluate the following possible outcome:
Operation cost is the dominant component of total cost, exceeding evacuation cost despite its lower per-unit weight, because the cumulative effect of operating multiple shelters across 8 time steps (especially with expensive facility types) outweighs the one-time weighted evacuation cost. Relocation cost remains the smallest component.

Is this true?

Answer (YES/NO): NO